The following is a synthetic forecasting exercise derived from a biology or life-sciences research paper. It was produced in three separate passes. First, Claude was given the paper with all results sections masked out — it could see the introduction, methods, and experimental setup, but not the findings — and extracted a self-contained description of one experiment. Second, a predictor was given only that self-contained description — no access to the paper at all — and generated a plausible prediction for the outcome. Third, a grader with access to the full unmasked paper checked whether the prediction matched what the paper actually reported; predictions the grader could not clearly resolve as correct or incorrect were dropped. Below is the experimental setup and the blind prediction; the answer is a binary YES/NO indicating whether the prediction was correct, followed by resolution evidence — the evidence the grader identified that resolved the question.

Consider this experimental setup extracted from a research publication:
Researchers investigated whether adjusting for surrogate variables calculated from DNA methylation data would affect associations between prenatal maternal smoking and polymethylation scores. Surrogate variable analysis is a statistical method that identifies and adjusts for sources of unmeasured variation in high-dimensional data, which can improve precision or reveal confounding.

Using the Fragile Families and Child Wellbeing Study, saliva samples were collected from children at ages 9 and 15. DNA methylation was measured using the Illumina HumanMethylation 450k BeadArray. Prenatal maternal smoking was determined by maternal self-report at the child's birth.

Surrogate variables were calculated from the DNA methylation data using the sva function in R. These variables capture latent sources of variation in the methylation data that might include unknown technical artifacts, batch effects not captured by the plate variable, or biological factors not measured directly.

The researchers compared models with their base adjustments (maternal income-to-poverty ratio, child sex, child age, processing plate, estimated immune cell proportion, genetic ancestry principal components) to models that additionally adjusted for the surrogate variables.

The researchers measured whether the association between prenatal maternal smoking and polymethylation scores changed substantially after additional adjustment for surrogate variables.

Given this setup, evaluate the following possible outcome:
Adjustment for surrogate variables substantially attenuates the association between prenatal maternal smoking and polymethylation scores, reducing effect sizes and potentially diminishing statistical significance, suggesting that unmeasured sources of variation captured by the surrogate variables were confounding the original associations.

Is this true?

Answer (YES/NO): NO